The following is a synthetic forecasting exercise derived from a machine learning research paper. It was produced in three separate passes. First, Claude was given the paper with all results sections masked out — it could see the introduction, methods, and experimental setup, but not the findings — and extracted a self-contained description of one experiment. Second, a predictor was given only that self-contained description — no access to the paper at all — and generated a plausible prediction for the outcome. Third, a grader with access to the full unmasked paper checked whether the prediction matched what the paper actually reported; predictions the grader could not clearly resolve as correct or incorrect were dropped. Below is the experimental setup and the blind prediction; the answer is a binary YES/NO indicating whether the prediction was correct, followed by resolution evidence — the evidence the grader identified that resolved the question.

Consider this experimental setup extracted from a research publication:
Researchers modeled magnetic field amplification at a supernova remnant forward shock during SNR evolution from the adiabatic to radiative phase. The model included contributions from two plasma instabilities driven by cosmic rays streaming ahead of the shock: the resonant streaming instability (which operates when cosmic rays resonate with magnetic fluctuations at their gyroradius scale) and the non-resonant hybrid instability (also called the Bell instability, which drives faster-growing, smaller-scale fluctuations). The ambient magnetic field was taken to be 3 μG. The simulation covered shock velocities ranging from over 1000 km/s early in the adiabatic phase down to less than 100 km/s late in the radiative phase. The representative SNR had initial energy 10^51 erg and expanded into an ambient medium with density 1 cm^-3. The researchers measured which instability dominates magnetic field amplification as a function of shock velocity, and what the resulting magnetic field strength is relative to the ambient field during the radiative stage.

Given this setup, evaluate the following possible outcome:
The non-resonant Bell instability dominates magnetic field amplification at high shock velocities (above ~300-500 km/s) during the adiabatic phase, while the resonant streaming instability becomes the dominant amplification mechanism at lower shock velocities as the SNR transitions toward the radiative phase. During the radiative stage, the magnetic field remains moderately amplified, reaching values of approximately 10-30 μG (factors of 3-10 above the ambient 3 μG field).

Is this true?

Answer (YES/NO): NO